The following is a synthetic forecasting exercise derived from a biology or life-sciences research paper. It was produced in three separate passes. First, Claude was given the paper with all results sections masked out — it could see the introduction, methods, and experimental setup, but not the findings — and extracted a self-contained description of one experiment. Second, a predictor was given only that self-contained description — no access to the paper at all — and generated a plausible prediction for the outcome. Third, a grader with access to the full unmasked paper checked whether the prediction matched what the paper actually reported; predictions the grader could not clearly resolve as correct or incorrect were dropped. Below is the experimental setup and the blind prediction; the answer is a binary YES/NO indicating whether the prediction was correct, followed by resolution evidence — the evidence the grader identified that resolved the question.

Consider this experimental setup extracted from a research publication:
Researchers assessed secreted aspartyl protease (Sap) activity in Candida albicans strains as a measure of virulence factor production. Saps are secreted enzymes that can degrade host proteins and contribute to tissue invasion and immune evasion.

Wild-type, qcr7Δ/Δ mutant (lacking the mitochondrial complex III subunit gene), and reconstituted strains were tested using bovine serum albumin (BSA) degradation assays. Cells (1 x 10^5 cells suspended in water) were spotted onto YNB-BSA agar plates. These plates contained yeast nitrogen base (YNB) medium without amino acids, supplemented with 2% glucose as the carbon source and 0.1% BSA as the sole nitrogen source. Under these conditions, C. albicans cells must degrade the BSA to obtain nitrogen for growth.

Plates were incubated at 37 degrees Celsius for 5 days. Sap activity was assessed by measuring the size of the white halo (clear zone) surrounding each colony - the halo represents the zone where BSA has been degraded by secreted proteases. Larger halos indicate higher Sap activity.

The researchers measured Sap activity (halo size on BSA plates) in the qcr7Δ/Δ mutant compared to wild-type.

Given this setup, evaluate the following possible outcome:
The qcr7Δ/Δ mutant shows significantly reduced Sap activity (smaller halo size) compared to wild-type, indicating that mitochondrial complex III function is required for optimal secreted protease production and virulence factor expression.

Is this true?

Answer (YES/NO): YES